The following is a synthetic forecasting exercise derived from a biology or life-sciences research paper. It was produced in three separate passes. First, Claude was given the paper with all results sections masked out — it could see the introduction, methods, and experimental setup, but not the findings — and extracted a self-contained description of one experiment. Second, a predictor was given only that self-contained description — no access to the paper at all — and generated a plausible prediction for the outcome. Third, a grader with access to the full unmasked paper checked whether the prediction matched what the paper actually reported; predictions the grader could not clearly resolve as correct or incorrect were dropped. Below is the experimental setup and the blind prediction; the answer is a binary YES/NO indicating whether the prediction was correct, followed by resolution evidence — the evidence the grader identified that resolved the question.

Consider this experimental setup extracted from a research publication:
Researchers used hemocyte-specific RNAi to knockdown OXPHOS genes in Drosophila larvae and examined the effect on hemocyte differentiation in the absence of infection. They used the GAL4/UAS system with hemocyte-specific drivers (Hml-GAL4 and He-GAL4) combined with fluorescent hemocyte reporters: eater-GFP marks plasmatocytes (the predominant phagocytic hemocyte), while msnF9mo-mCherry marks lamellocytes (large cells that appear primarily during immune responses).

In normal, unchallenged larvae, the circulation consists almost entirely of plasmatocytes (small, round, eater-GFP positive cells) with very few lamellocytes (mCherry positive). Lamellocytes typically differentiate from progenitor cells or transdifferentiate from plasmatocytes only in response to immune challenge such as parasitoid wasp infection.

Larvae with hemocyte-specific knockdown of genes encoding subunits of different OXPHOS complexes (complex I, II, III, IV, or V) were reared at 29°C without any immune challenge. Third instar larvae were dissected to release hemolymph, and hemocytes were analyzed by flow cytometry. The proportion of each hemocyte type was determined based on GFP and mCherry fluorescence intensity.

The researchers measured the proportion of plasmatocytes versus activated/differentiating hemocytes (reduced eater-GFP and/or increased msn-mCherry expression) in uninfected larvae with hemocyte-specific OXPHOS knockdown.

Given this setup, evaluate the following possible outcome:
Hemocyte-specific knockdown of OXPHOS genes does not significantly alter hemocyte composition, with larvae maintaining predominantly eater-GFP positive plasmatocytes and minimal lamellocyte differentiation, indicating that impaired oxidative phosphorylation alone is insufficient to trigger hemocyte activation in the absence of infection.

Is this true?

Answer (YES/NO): NO